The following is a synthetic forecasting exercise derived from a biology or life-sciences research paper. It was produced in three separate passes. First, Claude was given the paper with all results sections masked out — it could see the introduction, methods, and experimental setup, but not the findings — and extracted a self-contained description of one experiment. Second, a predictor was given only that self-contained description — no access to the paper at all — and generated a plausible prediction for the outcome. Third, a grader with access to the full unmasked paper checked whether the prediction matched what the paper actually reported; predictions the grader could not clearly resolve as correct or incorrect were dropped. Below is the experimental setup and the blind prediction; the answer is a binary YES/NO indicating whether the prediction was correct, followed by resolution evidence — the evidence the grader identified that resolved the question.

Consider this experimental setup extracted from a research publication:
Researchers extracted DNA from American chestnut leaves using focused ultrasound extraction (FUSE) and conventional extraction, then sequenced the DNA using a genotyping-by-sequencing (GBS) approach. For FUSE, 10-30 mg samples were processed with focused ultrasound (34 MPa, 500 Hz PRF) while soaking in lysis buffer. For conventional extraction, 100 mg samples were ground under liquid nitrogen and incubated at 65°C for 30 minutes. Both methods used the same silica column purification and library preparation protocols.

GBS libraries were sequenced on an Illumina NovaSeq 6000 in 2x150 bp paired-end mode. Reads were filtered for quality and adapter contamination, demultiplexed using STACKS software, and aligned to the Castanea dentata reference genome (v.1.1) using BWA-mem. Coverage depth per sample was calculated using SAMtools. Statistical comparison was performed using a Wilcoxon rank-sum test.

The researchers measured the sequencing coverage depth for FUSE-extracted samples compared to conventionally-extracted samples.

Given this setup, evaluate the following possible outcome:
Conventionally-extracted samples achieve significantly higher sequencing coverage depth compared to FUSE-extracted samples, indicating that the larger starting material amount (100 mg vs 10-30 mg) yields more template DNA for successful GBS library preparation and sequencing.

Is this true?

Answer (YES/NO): NO